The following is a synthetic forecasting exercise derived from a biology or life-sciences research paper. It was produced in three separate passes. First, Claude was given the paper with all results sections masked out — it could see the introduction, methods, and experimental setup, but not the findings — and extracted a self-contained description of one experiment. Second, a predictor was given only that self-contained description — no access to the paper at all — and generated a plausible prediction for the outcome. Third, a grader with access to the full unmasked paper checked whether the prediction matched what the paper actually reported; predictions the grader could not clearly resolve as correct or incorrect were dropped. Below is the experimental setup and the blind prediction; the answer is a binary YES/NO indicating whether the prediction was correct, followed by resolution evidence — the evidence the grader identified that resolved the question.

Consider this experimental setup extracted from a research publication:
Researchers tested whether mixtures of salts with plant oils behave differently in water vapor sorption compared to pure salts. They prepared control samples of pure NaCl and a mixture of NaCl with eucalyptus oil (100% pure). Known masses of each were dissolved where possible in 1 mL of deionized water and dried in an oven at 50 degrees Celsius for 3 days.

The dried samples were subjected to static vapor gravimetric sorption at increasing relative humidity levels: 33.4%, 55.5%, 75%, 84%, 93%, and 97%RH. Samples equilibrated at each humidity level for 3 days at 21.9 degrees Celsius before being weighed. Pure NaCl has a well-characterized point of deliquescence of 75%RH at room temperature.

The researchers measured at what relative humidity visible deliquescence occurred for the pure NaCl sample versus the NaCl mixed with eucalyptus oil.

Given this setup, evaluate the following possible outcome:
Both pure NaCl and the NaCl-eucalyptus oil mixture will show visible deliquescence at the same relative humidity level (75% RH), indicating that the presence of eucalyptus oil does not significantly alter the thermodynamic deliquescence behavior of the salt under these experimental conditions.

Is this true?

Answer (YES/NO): YES